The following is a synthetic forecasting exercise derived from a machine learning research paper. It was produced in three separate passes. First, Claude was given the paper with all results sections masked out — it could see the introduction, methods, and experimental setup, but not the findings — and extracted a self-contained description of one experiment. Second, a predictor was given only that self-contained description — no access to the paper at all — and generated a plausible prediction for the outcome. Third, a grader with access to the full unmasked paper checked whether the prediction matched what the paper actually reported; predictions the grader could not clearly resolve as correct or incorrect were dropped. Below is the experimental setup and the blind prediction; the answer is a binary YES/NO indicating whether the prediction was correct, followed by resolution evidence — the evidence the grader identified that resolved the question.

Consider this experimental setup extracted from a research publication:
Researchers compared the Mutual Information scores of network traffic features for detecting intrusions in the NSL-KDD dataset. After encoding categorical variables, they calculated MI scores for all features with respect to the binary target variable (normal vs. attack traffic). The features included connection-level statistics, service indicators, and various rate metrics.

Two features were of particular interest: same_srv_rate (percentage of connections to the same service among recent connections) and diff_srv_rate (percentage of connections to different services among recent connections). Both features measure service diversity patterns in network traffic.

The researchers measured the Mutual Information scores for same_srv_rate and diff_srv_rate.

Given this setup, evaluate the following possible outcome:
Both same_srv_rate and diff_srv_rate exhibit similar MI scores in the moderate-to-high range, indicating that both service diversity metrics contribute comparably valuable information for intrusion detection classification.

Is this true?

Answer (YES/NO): YES